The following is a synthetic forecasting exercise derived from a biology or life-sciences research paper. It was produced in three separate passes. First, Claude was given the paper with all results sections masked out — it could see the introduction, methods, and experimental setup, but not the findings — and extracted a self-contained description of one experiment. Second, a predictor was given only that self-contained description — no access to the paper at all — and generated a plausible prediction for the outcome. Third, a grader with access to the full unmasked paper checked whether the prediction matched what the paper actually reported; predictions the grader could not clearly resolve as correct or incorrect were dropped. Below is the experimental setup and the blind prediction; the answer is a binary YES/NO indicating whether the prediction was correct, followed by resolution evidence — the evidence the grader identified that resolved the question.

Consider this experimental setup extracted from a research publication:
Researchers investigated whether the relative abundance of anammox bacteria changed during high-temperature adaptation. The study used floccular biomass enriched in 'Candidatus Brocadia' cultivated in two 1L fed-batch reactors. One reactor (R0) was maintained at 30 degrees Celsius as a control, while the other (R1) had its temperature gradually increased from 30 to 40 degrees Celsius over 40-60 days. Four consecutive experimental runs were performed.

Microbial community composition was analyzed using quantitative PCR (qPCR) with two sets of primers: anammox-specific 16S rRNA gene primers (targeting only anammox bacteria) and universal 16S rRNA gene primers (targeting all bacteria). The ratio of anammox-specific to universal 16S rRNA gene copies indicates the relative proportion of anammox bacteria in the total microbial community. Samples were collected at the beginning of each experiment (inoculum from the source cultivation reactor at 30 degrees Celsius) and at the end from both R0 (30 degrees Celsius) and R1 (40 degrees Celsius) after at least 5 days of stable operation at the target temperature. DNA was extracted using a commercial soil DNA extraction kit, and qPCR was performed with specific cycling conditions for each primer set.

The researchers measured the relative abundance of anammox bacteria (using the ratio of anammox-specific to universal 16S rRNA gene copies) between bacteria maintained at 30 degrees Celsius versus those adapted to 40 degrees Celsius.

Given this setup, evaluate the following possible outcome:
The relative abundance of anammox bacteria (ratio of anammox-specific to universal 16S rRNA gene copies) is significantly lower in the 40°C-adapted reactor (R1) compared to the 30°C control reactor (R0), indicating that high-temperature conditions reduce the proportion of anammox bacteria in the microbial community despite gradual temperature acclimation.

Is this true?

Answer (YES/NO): YES